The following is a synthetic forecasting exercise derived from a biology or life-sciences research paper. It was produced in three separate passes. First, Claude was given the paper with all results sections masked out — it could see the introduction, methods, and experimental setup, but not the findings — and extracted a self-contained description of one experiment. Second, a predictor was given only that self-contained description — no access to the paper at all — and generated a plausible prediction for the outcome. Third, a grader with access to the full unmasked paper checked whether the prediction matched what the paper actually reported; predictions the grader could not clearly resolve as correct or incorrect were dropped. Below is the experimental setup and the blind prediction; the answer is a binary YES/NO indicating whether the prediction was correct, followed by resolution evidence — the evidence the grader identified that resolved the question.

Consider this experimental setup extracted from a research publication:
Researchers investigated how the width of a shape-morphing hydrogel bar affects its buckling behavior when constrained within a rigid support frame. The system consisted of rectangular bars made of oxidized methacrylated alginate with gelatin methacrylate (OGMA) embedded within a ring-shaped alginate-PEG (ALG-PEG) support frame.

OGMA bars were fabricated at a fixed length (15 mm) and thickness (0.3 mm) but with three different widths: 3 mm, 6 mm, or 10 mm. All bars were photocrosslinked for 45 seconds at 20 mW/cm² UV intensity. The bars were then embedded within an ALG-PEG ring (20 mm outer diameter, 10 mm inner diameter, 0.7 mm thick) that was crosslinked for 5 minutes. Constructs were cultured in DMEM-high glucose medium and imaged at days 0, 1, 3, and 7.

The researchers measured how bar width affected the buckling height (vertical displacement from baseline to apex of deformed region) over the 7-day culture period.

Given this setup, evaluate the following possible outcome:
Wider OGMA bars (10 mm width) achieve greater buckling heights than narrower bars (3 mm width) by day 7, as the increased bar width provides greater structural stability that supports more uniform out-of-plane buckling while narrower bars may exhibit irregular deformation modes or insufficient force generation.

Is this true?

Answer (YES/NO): NO